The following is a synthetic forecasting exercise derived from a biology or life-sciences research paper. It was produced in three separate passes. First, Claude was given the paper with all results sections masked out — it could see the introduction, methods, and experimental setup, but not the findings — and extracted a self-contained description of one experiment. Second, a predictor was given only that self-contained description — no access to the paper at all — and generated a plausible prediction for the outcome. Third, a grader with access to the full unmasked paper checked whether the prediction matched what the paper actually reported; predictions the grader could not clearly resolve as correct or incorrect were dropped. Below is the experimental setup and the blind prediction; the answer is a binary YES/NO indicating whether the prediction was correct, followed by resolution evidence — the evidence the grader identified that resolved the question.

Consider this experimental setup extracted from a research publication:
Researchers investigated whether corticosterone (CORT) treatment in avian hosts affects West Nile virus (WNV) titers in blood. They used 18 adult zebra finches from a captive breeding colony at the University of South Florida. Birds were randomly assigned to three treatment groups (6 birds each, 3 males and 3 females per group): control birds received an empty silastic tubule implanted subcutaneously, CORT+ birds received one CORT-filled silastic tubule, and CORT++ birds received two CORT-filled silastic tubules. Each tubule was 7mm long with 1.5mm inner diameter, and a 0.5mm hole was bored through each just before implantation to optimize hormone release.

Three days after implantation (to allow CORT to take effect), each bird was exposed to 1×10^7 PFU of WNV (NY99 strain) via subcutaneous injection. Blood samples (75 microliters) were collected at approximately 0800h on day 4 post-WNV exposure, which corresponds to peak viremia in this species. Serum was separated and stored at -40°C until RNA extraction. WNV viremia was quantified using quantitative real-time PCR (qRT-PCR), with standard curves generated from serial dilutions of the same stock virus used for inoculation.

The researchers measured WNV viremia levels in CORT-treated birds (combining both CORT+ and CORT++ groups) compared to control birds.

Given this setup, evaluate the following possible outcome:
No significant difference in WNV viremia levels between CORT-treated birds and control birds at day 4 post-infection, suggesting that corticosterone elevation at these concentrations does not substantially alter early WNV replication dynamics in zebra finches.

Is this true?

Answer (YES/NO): NO